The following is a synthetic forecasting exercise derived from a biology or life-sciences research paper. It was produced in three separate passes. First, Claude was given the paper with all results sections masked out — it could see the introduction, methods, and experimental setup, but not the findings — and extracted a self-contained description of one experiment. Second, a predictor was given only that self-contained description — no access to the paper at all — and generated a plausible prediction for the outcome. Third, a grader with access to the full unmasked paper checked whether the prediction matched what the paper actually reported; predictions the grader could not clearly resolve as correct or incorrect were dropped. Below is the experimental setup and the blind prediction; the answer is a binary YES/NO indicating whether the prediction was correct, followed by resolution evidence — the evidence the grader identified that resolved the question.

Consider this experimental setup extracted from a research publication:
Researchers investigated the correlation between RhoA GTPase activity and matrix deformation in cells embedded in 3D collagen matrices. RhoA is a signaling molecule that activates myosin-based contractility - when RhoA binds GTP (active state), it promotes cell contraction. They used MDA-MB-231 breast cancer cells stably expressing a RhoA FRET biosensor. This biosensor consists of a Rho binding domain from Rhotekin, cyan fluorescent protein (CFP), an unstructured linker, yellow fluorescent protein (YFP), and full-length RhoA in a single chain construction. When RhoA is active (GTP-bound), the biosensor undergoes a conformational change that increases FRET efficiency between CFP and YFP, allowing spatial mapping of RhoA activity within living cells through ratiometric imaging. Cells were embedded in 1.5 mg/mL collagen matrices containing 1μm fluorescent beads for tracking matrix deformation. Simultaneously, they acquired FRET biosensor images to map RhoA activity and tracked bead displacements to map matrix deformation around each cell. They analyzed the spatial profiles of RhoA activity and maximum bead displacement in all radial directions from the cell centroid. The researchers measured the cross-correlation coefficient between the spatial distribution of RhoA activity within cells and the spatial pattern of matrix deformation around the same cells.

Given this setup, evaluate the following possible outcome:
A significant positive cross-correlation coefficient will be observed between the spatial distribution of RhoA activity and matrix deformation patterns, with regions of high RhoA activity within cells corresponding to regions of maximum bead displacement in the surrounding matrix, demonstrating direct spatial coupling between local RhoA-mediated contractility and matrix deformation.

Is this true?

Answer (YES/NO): YES